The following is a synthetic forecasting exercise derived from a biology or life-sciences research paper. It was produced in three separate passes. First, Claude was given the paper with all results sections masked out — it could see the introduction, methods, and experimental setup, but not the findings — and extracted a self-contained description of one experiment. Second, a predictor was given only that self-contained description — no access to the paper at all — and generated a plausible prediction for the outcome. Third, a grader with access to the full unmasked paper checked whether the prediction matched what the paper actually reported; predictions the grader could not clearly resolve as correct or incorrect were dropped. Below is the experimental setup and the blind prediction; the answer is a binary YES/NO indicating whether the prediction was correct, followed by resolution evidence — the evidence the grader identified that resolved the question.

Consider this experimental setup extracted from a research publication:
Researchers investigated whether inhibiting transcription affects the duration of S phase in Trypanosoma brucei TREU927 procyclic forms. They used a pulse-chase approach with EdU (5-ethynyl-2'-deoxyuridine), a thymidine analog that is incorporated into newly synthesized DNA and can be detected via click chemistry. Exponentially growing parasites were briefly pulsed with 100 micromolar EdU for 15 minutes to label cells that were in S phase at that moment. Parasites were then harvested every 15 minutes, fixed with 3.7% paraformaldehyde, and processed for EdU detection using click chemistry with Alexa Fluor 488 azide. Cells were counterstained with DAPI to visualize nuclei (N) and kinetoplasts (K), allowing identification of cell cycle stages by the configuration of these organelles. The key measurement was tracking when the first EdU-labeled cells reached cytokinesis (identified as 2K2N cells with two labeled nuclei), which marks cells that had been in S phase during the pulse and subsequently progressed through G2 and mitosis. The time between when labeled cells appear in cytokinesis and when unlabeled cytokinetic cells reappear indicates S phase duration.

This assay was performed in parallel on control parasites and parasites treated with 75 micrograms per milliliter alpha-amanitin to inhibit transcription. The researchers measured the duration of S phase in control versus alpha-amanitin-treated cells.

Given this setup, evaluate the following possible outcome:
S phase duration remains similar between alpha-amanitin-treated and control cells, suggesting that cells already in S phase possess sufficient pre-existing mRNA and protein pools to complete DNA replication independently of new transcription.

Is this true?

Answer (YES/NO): YES